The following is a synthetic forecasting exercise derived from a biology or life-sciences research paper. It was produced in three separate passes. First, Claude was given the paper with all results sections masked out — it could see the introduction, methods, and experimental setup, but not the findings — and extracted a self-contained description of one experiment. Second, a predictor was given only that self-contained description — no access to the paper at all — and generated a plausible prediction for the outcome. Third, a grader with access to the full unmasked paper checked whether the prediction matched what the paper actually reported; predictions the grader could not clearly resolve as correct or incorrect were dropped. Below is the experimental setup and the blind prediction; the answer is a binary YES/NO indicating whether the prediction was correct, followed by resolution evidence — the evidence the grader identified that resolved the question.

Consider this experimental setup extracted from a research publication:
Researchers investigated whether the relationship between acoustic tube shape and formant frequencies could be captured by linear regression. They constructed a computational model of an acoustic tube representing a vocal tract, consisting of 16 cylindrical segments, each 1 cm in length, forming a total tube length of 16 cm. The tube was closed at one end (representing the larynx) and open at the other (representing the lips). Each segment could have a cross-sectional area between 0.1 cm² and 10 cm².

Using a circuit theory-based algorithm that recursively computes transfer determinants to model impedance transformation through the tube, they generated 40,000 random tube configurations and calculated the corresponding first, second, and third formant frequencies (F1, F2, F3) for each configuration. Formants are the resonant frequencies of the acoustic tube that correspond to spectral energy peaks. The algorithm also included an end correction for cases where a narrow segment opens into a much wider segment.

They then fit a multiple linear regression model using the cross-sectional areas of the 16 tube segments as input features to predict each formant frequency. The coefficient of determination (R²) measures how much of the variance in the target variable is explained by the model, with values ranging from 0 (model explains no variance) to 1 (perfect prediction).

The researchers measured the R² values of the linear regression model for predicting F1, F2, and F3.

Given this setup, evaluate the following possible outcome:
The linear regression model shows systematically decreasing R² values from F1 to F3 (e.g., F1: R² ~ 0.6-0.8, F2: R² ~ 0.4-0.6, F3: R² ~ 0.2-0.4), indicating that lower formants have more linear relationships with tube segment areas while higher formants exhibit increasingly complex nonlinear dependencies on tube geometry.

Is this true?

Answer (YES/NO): NO